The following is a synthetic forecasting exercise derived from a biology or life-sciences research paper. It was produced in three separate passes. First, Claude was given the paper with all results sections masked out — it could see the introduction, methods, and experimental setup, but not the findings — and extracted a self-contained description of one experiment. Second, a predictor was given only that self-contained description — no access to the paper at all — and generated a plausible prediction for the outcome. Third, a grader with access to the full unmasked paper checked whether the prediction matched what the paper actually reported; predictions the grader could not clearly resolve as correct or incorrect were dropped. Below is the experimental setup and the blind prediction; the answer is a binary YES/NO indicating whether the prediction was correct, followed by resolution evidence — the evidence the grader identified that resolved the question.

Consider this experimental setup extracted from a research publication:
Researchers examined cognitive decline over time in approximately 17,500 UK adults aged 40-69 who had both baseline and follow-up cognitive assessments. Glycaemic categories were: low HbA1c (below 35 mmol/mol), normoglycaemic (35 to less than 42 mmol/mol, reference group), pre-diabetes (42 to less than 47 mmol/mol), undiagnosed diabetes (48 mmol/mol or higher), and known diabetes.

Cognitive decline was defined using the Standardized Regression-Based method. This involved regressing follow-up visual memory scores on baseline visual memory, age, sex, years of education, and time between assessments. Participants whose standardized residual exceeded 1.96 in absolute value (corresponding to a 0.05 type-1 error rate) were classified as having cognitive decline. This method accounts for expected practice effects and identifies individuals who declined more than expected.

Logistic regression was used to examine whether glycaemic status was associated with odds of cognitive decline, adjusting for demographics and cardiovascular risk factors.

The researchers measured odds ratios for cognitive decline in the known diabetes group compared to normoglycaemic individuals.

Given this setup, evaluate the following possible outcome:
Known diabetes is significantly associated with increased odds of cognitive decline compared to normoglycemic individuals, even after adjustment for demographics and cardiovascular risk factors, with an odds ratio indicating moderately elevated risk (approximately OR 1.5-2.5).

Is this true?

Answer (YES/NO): YES